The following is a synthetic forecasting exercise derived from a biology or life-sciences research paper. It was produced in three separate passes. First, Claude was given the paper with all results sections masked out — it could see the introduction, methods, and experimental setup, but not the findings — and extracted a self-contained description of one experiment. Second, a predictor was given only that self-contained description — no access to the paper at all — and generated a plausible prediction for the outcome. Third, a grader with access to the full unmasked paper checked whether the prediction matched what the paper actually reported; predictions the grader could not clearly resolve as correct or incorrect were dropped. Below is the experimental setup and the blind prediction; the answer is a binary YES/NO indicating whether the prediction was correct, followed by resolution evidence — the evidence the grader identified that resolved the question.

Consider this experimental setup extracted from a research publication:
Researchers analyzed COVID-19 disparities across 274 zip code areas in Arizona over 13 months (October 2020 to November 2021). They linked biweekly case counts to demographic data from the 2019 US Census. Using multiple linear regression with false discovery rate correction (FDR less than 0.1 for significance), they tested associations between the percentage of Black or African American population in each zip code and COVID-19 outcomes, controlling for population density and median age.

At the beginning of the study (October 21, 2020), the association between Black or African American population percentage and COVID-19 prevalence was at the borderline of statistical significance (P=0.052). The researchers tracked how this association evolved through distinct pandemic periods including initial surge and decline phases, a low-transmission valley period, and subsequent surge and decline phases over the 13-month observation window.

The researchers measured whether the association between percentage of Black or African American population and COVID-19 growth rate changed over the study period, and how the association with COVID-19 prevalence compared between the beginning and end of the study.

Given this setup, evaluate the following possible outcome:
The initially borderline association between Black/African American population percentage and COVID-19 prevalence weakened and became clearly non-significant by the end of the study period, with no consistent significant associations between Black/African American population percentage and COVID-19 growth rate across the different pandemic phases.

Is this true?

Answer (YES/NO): NO